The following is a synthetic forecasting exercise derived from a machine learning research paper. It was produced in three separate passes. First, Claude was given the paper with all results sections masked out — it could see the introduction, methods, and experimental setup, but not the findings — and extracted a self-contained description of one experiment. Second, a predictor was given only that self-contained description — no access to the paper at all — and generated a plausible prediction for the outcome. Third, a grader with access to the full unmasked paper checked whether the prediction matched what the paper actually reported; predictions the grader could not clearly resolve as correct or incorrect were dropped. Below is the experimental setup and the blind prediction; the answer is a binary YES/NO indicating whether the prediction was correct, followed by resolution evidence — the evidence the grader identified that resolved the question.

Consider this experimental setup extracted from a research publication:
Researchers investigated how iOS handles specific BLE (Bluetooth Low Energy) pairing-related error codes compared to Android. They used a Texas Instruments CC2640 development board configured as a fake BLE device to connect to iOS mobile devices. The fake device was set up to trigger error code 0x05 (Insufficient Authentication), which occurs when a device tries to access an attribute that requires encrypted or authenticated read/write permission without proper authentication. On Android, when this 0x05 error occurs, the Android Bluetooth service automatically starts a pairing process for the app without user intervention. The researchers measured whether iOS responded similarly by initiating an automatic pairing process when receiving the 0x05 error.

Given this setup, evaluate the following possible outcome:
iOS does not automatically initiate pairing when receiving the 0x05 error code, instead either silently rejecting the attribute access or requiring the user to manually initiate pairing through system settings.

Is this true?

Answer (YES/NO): YES